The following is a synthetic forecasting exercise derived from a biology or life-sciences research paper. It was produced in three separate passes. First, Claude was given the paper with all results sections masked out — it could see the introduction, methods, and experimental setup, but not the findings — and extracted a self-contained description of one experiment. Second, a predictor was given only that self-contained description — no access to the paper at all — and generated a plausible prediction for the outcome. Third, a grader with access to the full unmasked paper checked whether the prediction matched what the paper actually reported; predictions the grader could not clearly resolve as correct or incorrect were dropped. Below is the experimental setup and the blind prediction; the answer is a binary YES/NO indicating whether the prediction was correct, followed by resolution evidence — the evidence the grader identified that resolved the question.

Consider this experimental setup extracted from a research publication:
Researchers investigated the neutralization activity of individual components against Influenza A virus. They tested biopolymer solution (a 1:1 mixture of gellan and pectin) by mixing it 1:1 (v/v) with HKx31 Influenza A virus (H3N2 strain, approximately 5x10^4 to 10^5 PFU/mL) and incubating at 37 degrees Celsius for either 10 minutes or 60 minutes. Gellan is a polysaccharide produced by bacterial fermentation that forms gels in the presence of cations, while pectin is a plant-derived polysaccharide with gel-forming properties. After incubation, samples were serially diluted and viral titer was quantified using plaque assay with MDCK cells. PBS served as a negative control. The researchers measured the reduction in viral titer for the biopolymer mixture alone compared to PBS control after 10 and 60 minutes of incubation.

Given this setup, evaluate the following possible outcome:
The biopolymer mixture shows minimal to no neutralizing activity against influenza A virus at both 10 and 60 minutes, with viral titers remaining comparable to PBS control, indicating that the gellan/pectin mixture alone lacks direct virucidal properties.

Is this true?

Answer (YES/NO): NO